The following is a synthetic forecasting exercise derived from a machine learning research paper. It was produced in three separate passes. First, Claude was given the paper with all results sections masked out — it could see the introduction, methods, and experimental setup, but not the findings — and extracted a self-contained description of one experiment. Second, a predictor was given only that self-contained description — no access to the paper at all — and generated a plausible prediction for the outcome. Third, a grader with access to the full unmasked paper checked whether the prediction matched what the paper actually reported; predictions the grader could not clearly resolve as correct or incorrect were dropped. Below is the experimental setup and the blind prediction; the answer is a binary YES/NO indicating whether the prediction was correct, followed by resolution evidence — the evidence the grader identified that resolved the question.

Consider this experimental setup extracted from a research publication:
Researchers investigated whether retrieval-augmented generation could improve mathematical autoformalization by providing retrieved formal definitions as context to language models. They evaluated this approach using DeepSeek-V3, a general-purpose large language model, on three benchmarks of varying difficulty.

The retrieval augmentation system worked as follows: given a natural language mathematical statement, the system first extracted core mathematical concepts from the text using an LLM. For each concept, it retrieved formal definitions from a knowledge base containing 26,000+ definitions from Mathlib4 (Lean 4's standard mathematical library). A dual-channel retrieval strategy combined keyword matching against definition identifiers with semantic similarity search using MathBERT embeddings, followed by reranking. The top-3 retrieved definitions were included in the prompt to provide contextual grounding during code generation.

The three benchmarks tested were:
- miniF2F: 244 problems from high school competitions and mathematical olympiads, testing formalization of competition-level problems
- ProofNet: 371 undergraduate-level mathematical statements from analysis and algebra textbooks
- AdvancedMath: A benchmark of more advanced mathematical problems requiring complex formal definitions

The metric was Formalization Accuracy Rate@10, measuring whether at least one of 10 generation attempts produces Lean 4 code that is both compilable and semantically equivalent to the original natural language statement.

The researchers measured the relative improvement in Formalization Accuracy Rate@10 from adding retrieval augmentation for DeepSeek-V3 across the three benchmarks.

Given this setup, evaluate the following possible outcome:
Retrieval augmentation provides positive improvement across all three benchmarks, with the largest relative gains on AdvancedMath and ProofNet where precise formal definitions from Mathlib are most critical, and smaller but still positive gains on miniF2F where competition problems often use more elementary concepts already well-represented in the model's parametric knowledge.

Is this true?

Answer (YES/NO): YES